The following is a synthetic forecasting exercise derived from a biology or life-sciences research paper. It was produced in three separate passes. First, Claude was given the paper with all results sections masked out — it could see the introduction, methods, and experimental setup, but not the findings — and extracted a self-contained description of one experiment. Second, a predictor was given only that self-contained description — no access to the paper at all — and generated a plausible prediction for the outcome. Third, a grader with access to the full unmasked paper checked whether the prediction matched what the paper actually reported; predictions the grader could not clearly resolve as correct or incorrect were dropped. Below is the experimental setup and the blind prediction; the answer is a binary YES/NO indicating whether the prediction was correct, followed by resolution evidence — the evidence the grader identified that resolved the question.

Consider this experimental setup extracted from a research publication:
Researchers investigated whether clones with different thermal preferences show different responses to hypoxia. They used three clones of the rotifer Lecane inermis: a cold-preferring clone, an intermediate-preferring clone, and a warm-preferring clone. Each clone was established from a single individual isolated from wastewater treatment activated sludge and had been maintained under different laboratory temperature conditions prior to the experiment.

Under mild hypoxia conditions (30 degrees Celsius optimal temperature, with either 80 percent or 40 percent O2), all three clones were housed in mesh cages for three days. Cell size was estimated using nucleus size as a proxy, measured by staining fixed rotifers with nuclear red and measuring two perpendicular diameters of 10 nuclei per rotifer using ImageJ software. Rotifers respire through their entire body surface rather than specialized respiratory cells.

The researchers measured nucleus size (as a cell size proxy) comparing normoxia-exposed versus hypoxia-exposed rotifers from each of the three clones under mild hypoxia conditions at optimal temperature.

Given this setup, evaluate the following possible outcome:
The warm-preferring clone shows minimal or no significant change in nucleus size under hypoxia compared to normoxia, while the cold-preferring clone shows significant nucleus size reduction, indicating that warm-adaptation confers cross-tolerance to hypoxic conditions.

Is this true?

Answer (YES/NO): NO